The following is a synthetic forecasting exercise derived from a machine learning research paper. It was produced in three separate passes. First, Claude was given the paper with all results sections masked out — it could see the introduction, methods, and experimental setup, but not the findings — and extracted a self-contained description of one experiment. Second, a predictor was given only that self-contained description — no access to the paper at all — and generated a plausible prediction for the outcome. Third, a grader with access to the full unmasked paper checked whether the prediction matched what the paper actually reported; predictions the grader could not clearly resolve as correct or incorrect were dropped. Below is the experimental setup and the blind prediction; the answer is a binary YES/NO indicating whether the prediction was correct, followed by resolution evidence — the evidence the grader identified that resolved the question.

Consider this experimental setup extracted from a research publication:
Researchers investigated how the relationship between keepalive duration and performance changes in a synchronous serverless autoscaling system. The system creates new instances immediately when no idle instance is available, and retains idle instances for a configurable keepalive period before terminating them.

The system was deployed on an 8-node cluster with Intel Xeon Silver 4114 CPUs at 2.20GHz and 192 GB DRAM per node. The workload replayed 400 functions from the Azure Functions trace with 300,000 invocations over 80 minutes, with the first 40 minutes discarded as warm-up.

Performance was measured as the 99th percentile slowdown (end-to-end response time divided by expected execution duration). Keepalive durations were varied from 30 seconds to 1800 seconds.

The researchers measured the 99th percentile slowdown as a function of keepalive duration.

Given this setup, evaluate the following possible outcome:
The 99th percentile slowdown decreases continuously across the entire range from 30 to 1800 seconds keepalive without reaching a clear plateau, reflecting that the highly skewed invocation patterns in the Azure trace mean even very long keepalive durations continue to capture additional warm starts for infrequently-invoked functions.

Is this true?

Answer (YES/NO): NO